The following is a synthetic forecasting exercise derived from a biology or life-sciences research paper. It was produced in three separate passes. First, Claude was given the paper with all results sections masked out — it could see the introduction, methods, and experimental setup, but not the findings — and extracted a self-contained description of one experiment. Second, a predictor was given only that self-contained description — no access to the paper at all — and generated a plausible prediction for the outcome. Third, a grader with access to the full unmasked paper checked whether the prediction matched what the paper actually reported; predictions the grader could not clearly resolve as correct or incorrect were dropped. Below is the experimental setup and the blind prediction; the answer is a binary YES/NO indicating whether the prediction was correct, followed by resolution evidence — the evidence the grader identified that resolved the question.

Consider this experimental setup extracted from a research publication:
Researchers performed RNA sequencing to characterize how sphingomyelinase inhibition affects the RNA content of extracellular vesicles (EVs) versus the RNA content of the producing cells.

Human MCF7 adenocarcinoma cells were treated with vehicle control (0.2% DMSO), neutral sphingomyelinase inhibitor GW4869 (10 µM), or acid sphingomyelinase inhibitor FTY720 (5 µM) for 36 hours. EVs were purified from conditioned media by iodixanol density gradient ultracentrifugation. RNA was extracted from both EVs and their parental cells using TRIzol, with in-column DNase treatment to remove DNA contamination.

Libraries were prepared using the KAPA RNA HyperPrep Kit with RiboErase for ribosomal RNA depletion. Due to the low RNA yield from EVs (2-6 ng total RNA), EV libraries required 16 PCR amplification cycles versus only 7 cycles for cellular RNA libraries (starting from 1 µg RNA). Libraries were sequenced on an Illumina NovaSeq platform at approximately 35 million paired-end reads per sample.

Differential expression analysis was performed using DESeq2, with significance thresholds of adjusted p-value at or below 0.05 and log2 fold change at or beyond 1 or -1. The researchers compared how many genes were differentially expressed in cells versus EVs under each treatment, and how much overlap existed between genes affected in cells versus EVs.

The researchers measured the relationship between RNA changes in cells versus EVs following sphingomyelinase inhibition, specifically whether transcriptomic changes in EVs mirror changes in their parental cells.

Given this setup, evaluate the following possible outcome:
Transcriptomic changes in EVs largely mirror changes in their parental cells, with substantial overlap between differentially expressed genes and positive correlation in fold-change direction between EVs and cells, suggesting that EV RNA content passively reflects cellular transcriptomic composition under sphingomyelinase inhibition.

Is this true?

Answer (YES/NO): NO